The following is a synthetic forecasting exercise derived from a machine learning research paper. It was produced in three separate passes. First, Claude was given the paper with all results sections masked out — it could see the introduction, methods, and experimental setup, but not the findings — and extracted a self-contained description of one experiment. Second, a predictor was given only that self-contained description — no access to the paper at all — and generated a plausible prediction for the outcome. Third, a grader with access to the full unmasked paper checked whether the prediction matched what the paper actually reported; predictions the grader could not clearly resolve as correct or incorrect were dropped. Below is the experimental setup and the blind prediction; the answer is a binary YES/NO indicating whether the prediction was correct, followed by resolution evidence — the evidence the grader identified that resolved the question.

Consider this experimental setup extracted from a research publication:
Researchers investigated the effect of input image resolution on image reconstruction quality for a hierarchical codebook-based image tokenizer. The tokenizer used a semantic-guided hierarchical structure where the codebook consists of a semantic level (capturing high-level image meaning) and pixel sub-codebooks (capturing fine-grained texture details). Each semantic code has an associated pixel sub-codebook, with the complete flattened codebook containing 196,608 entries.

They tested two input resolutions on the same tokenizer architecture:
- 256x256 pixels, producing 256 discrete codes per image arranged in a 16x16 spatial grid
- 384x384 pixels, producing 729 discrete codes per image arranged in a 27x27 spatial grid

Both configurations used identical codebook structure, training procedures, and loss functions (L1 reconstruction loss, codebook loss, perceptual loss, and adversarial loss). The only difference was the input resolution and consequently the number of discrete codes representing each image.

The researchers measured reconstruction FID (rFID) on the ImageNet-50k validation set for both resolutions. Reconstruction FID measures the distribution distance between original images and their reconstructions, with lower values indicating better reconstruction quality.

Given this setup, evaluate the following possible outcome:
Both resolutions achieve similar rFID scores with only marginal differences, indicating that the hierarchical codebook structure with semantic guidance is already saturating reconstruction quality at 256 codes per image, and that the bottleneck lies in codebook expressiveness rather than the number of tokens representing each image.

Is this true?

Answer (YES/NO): NO